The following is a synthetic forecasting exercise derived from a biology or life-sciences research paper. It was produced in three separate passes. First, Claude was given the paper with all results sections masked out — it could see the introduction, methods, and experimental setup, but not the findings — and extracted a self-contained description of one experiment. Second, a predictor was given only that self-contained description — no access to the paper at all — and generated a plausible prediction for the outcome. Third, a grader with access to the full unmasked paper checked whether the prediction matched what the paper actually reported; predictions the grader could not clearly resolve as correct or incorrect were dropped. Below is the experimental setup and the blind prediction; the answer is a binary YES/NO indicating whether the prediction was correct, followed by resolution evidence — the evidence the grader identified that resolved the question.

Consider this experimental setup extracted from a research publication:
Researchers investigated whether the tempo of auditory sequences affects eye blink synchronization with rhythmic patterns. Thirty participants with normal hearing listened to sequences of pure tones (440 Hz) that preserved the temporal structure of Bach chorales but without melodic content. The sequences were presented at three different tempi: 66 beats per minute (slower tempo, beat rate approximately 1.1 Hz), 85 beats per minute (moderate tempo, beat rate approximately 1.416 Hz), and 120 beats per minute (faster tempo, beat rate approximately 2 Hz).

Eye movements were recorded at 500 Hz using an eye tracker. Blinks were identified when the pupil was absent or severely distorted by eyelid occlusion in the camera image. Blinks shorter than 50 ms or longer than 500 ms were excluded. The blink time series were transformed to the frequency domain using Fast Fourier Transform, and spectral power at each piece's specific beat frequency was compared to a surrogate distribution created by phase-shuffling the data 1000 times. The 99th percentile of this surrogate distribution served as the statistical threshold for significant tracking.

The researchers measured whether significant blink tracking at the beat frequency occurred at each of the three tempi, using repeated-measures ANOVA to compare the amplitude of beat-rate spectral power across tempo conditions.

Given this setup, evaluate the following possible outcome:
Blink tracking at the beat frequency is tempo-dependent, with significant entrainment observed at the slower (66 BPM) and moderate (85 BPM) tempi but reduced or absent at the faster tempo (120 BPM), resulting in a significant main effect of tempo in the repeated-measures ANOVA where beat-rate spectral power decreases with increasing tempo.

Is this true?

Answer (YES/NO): NO